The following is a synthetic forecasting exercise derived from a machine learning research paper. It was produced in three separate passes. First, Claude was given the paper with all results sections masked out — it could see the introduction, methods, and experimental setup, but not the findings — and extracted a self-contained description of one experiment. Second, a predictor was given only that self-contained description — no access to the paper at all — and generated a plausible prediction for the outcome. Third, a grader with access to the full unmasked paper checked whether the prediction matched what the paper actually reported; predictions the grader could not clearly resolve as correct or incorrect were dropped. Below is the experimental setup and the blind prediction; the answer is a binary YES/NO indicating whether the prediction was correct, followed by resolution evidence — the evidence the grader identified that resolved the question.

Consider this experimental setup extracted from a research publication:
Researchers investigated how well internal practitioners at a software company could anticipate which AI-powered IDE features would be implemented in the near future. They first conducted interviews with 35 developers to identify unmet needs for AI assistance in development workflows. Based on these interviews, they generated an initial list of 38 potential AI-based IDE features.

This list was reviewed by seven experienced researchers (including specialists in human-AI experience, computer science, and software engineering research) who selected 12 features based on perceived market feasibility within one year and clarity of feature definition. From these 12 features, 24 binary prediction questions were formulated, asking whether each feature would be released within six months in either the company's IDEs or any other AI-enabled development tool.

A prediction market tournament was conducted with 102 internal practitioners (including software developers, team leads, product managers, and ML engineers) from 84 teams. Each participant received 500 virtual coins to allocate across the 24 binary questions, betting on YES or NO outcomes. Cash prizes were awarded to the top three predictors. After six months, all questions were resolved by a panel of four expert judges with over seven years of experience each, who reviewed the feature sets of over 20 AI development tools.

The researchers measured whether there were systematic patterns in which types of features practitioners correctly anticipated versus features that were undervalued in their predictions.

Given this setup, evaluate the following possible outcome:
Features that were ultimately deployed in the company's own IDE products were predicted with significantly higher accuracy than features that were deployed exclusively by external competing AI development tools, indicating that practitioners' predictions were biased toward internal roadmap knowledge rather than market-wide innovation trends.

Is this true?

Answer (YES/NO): YES